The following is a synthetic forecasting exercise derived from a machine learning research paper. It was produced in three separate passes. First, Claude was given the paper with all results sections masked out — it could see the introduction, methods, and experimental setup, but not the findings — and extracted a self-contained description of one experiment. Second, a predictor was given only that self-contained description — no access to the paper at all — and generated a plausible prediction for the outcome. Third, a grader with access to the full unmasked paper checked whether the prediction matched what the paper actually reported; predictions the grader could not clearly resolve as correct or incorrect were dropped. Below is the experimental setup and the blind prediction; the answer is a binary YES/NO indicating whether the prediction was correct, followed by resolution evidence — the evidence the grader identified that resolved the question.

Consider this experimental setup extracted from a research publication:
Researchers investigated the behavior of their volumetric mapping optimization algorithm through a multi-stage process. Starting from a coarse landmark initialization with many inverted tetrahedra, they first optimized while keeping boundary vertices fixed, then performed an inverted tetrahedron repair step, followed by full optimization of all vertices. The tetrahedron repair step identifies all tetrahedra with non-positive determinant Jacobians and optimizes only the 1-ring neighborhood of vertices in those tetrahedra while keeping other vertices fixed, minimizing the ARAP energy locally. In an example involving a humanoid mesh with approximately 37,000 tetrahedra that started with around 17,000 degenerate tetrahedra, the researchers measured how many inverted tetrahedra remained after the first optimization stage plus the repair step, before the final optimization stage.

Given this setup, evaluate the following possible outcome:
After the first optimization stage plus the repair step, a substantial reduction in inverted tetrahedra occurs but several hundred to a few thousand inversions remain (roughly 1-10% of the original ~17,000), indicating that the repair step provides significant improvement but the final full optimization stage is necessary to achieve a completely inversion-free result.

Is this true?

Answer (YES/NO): NO